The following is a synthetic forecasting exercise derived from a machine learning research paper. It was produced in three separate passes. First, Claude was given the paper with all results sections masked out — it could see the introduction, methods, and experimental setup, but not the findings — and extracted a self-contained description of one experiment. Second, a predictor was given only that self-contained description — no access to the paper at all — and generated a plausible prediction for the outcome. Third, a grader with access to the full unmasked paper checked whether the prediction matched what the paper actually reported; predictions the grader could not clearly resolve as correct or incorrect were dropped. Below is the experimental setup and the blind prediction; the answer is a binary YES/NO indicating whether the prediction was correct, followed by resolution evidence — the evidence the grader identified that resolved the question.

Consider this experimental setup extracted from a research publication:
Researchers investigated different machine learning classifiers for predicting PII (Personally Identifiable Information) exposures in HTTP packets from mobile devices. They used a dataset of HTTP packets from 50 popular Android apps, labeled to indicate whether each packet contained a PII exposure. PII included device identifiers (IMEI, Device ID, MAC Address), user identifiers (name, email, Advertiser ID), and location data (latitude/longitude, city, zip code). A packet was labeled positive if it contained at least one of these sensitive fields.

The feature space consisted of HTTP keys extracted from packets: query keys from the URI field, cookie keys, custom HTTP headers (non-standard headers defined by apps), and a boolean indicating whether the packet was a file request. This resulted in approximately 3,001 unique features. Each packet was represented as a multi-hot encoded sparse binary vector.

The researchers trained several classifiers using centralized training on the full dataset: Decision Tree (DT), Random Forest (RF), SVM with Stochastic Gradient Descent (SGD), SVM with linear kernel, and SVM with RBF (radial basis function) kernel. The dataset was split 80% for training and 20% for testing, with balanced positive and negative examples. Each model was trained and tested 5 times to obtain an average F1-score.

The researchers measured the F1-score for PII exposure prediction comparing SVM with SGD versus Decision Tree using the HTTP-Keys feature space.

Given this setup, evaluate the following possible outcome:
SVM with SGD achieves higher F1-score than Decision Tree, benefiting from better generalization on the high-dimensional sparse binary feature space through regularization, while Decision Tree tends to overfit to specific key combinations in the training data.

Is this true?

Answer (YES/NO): NO